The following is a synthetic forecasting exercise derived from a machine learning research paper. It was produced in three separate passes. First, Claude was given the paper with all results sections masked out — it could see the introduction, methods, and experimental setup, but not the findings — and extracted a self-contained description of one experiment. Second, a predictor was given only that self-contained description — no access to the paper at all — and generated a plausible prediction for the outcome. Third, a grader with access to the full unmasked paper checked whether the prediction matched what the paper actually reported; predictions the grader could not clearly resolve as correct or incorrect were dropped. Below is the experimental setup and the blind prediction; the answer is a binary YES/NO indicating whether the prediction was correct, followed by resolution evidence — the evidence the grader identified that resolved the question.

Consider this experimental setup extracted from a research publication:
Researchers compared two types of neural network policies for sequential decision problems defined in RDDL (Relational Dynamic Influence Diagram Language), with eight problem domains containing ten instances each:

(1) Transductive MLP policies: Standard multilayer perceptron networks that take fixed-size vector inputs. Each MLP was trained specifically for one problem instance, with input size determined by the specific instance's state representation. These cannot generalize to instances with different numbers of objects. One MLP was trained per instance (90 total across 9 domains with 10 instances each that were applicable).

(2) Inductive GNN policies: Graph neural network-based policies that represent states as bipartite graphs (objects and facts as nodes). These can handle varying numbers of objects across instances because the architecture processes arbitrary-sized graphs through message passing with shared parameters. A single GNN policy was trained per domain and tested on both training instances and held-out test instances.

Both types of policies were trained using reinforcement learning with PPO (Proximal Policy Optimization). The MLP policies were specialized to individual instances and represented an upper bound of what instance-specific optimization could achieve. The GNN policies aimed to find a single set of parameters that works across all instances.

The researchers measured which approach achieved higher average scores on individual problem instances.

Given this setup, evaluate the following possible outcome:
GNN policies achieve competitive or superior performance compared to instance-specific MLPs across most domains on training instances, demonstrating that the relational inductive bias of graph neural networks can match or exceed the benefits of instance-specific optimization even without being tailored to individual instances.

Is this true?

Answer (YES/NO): NO